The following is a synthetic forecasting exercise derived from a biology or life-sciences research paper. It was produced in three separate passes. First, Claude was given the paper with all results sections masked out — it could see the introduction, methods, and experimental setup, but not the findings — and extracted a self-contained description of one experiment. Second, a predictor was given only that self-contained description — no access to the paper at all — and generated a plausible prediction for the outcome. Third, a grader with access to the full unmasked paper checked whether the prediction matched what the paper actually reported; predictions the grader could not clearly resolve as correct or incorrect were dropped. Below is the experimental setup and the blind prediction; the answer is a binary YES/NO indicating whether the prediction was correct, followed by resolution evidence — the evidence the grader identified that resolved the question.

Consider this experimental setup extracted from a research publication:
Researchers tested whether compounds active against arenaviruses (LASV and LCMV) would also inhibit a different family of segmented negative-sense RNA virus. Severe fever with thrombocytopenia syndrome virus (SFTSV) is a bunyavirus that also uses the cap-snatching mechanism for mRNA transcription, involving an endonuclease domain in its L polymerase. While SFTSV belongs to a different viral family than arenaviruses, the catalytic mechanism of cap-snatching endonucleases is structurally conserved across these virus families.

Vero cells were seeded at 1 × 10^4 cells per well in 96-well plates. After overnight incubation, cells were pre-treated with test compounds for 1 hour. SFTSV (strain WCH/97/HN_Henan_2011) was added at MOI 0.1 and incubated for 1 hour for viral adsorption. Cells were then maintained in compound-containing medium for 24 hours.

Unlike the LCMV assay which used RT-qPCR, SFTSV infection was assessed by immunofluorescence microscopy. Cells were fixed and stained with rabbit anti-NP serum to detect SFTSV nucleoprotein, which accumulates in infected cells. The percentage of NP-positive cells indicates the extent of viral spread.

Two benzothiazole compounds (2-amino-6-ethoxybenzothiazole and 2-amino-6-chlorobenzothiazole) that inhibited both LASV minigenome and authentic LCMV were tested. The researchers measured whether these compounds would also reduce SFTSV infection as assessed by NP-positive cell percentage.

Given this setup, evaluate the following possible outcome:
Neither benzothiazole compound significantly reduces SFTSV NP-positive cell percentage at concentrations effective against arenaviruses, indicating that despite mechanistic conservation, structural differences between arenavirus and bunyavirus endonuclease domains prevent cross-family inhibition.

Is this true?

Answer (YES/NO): NO